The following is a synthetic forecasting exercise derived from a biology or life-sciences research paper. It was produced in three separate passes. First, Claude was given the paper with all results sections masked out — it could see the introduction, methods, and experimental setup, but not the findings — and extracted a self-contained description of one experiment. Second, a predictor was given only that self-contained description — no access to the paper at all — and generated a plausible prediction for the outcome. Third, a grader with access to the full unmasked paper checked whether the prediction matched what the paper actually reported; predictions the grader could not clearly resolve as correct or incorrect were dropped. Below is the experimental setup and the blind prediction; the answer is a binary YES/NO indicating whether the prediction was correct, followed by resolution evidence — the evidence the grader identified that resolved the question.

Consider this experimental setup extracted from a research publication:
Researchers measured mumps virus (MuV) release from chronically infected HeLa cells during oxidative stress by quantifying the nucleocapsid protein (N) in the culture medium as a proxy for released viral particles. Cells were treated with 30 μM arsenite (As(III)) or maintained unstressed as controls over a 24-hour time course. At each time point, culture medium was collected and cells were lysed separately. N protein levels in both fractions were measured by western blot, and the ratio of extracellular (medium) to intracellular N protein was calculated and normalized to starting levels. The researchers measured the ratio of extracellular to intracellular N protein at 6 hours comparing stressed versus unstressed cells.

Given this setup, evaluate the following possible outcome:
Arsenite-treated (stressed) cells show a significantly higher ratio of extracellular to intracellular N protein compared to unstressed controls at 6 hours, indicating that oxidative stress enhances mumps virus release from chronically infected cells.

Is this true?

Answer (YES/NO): YES